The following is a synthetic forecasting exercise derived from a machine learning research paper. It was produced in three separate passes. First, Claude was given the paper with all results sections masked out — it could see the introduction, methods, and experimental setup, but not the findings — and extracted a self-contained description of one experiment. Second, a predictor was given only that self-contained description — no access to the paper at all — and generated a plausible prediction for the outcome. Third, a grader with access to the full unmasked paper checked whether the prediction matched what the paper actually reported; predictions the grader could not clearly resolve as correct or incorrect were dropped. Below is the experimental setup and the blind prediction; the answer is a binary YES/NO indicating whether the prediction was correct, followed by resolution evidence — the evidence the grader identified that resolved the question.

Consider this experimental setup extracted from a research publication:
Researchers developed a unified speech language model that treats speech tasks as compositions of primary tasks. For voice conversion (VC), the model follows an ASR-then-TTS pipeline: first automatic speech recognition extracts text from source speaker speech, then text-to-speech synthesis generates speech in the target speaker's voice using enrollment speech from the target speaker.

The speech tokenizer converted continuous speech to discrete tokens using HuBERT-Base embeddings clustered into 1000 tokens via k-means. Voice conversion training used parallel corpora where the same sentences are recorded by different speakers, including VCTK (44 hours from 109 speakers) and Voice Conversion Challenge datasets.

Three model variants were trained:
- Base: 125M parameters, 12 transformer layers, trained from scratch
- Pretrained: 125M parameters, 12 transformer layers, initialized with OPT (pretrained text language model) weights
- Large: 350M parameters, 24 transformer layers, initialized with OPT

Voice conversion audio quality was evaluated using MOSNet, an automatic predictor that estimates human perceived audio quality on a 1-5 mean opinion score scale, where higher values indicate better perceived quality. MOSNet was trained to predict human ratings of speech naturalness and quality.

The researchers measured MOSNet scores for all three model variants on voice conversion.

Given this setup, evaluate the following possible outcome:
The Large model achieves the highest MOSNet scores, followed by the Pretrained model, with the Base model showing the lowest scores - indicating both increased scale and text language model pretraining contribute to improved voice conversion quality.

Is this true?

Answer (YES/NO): NO